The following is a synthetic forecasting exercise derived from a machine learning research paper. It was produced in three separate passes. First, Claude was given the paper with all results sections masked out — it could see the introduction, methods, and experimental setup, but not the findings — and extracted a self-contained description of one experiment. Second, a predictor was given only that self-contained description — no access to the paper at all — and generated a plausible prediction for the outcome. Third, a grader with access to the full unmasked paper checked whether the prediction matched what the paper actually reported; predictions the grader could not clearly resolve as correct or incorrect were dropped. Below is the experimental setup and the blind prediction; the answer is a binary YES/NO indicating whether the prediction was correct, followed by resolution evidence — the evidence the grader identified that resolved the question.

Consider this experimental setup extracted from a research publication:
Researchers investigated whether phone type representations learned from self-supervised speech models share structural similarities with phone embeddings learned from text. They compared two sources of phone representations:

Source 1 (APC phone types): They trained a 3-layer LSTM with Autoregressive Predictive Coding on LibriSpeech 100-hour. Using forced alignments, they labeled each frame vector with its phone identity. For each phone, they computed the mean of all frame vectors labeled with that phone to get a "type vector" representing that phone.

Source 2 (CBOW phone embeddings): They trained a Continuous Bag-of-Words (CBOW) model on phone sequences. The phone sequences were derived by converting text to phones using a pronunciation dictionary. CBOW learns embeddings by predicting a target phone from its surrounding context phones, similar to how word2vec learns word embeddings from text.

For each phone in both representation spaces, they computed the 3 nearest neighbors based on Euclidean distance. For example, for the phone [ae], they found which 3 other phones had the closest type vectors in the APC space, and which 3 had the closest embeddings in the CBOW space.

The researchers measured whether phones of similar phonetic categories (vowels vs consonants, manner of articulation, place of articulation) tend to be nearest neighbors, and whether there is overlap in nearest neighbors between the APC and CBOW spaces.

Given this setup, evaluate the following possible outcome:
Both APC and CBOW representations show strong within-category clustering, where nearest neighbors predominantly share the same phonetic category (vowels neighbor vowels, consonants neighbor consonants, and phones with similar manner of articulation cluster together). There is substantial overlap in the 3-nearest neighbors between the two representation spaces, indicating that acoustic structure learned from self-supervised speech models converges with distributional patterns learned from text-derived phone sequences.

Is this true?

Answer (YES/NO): YES